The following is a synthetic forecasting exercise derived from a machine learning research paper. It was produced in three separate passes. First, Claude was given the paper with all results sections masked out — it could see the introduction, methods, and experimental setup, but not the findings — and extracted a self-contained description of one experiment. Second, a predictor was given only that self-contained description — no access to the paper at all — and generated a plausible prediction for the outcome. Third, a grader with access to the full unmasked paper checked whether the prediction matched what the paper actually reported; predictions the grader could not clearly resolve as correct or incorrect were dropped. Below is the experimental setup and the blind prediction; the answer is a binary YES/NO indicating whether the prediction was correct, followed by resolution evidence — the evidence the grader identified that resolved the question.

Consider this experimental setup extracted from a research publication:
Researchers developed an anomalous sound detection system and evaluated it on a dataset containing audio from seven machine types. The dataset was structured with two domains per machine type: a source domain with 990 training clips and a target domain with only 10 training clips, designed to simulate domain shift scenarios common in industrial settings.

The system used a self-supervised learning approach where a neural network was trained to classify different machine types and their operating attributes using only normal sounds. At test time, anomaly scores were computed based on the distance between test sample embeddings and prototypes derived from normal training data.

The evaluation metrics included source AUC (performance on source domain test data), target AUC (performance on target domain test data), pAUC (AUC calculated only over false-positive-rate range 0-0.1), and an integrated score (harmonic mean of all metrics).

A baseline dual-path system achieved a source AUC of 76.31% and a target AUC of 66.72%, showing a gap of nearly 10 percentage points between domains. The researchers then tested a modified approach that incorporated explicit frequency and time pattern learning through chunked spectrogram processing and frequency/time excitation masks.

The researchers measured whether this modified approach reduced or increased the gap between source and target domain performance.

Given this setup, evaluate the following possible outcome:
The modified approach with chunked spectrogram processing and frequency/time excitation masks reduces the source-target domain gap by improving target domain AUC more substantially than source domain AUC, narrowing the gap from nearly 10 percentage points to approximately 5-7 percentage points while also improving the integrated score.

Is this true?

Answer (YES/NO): NO